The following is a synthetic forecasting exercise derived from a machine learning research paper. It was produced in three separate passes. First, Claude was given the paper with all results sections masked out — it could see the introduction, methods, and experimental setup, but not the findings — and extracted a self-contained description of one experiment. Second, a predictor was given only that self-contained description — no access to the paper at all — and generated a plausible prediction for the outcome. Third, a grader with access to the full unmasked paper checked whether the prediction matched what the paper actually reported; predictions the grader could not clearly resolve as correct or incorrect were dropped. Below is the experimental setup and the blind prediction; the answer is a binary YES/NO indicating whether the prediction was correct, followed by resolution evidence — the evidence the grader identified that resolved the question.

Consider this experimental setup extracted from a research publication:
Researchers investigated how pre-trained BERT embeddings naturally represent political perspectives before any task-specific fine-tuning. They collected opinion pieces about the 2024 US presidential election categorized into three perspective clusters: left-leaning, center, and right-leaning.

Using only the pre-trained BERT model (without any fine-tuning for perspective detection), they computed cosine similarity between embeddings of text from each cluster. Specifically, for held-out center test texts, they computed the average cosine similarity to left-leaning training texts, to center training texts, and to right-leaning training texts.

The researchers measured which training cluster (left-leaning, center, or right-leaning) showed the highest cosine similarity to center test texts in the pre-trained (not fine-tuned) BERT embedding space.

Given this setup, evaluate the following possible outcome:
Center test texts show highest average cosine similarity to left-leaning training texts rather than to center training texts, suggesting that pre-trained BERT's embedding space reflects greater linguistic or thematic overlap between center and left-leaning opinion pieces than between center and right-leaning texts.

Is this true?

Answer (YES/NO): NO